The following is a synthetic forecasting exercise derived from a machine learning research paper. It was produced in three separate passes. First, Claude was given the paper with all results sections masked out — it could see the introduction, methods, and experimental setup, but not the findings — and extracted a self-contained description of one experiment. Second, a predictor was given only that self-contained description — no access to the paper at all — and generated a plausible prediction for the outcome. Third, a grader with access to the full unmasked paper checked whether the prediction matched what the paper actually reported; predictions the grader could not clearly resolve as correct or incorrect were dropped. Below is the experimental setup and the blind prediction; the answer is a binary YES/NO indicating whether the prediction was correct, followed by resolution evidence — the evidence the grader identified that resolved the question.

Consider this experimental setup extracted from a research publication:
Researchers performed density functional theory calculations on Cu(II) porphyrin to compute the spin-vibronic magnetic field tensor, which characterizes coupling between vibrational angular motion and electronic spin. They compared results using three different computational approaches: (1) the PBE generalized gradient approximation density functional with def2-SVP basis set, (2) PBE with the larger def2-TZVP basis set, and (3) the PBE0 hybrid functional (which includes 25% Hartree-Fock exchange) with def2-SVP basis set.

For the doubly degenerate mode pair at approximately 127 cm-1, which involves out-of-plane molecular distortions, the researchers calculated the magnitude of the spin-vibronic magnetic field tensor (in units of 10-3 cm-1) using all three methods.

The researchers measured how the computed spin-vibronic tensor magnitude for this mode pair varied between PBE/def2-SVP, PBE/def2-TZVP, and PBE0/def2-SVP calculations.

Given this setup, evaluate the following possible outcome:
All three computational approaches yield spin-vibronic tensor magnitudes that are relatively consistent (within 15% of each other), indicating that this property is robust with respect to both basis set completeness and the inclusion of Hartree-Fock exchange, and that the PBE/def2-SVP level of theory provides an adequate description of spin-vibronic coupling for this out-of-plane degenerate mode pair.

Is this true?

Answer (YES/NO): NO